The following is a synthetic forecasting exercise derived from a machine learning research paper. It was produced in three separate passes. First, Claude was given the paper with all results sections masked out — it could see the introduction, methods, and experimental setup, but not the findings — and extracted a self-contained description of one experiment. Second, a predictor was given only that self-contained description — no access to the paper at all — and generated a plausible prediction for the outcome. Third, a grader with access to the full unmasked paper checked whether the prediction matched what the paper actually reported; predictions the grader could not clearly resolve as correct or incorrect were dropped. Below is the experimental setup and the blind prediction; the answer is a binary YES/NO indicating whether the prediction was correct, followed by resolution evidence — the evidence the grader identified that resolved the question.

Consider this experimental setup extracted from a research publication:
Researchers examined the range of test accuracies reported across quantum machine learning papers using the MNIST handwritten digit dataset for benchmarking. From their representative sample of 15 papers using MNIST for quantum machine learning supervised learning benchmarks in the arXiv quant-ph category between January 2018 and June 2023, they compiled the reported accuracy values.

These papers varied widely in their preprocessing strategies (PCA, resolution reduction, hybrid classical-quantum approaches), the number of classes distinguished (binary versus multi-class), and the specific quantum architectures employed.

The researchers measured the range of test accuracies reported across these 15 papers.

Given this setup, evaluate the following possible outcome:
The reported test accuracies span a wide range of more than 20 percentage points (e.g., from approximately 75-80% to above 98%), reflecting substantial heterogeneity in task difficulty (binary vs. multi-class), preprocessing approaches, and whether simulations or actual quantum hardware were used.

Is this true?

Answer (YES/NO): YES